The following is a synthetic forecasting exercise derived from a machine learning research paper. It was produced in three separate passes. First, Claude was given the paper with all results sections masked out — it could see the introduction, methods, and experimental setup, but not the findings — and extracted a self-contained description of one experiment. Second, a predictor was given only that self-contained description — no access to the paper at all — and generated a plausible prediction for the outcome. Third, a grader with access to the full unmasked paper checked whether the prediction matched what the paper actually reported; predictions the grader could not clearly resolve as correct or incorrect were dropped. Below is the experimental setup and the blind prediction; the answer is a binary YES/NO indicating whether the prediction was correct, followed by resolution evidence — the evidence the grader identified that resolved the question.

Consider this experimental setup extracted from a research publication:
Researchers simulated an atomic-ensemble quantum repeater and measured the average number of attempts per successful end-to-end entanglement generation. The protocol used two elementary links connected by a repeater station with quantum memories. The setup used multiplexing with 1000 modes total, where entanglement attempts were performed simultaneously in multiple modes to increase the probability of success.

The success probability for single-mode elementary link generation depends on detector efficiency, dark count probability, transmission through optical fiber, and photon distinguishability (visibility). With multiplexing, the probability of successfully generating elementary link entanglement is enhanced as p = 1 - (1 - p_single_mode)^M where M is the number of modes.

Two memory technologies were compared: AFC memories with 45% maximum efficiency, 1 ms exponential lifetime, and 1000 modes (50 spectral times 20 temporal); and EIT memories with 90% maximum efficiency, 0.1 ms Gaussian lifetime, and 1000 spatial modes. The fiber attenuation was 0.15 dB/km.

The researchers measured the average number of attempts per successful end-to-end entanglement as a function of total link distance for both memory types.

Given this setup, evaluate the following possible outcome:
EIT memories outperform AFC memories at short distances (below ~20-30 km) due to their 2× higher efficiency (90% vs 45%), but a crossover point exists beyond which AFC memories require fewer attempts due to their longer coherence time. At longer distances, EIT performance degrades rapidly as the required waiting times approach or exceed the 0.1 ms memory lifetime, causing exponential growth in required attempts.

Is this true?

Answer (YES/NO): NO